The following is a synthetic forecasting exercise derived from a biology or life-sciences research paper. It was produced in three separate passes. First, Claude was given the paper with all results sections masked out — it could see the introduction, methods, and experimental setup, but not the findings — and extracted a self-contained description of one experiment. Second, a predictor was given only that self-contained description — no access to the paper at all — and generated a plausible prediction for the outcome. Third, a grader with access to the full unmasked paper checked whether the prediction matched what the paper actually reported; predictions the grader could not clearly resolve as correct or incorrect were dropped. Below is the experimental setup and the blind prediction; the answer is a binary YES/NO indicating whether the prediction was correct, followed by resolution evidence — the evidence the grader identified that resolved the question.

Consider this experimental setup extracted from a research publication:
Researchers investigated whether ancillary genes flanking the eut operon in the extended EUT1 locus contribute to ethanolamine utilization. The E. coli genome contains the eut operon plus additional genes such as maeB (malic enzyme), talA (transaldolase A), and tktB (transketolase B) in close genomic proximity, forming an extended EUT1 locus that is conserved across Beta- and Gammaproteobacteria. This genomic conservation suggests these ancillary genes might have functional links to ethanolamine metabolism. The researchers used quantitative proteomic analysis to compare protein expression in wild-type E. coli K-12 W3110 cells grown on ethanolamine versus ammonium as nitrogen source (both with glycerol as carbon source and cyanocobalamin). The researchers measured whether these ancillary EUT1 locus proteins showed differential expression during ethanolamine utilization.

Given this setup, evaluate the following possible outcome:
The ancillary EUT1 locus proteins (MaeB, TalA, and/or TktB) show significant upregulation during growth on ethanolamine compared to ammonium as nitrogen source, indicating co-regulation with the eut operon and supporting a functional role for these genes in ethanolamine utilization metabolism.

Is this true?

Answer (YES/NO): NO